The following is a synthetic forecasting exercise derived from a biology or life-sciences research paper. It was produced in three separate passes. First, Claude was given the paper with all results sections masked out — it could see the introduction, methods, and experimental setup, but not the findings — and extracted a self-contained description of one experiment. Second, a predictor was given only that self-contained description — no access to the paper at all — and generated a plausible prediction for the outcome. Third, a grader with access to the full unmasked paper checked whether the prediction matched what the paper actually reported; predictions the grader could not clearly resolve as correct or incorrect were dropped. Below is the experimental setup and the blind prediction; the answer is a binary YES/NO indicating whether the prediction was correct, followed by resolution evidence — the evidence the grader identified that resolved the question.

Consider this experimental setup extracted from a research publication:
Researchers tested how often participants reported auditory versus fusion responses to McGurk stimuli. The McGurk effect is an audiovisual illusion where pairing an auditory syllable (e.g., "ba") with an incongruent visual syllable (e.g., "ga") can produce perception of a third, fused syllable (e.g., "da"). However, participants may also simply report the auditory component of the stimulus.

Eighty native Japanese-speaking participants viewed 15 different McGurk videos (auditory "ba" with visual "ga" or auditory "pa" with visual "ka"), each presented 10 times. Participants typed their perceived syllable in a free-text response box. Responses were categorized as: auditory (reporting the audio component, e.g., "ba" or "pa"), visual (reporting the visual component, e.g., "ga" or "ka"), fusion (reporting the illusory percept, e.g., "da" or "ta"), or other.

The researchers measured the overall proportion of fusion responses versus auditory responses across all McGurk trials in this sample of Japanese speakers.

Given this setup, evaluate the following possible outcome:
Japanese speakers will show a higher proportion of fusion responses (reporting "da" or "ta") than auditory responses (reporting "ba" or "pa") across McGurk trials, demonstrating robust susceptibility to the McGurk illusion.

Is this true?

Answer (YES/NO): NO